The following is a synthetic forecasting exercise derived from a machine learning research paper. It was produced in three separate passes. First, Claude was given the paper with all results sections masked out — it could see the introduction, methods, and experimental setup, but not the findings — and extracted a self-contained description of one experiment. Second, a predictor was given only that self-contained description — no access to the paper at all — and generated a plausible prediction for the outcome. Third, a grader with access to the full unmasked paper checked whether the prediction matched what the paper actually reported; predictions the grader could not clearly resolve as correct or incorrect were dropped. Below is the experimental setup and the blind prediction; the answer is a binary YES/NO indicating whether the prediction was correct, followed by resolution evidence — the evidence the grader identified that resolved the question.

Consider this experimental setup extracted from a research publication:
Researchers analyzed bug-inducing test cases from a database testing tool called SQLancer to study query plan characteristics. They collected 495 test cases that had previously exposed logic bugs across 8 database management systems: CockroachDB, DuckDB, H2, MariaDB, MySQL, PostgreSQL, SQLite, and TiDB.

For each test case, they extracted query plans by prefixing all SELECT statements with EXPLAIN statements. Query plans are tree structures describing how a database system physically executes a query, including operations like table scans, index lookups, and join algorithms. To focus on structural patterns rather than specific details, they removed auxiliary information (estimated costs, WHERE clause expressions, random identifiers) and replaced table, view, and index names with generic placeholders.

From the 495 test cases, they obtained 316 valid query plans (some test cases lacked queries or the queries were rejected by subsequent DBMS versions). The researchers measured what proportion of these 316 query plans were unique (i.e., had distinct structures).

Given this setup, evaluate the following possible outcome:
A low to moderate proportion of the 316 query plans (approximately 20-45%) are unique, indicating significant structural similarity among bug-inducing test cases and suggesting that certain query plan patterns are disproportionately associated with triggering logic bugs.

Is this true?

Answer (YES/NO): NO